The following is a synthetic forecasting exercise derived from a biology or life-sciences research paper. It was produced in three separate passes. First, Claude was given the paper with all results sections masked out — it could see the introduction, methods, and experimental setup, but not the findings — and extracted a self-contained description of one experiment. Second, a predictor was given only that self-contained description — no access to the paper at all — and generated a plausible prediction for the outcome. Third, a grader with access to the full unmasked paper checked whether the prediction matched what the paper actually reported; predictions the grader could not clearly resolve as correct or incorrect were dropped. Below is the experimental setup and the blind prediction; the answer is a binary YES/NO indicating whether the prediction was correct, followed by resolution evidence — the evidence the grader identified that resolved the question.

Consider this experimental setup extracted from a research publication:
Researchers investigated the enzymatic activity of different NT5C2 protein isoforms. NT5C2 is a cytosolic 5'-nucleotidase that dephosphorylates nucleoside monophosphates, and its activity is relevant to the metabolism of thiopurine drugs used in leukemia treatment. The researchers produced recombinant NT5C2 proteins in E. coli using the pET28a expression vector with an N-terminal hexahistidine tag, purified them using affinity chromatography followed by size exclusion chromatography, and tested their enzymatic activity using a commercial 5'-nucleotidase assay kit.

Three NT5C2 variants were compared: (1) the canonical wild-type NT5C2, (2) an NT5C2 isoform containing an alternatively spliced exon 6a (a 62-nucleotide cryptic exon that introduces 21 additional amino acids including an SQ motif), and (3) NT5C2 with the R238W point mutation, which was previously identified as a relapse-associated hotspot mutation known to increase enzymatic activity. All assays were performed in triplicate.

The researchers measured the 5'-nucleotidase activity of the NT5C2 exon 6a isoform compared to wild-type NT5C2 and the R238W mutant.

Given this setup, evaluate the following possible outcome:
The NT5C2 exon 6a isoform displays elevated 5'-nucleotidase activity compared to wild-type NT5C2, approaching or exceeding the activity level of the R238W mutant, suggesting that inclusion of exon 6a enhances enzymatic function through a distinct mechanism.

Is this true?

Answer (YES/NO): YES